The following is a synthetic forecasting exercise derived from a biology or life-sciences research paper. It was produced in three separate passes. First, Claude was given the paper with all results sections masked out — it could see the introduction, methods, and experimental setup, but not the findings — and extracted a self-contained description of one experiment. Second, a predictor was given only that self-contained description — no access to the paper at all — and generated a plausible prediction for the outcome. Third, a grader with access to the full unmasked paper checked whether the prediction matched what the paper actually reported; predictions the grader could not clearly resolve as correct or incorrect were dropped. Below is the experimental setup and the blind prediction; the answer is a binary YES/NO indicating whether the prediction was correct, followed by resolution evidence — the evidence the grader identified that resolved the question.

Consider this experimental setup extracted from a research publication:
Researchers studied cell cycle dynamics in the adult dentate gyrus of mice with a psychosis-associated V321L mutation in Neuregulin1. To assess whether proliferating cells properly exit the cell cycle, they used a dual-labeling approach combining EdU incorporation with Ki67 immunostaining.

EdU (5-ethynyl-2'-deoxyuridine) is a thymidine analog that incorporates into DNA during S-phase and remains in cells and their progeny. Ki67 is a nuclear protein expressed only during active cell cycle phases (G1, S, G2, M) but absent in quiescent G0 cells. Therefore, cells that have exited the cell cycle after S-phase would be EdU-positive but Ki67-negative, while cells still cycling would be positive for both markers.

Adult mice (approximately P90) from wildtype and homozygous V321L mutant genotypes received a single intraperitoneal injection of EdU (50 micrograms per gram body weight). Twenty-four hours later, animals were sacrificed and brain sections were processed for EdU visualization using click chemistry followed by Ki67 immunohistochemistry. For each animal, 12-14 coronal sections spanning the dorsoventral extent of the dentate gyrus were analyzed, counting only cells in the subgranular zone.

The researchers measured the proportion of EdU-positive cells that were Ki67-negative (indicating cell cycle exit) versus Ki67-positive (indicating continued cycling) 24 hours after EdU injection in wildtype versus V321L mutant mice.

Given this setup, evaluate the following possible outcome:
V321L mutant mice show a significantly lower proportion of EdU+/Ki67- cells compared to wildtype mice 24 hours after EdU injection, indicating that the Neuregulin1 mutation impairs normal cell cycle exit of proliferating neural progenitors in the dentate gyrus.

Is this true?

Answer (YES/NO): NO